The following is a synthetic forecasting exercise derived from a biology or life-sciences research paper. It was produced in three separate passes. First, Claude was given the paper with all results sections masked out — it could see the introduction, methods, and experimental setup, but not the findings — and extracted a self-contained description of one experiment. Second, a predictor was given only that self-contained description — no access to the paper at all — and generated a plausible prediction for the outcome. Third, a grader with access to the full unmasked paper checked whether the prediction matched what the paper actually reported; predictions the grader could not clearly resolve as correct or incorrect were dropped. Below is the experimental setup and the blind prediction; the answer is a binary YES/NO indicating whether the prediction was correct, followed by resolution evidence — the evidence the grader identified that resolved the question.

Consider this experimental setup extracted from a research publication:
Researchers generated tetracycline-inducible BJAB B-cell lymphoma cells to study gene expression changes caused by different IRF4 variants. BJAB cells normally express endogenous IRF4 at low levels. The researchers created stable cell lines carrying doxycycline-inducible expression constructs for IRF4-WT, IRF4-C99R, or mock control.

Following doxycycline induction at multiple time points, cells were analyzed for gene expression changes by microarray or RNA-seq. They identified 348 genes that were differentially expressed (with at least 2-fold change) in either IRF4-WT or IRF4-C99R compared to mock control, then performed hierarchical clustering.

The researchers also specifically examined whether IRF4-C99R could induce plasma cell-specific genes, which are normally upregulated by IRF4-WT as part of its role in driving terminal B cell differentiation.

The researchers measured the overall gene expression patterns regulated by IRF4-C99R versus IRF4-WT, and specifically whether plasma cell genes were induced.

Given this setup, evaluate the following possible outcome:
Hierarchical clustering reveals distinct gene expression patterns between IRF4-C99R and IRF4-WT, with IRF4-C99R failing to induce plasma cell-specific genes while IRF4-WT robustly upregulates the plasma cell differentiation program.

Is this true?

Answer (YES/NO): YES